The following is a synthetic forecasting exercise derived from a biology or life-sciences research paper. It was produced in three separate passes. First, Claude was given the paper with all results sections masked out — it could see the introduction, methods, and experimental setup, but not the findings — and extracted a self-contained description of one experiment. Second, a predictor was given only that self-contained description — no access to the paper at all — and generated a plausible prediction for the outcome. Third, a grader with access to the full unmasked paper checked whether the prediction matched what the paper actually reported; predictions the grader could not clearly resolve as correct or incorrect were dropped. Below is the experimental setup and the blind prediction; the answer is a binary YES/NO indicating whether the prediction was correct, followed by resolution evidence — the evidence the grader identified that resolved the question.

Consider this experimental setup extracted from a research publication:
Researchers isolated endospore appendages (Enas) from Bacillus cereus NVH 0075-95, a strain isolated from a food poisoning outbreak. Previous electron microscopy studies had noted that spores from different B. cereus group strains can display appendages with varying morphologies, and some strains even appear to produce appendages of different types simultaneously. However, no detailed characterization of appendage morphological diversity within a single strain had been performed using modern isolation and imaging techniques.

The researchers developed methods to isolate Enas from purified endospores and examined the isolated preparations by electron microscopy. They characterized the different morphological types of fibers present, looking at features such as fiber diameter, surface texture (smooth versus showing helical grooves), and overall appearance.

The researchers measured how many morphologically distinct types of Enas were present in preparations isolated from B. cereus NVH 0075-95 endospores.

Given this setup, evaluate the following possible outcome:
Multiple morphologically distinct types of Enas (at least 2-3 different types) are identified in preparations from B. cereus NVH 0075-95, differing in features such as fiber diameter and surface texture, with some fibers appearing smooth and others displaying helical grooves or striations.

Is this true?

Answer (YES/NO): NO